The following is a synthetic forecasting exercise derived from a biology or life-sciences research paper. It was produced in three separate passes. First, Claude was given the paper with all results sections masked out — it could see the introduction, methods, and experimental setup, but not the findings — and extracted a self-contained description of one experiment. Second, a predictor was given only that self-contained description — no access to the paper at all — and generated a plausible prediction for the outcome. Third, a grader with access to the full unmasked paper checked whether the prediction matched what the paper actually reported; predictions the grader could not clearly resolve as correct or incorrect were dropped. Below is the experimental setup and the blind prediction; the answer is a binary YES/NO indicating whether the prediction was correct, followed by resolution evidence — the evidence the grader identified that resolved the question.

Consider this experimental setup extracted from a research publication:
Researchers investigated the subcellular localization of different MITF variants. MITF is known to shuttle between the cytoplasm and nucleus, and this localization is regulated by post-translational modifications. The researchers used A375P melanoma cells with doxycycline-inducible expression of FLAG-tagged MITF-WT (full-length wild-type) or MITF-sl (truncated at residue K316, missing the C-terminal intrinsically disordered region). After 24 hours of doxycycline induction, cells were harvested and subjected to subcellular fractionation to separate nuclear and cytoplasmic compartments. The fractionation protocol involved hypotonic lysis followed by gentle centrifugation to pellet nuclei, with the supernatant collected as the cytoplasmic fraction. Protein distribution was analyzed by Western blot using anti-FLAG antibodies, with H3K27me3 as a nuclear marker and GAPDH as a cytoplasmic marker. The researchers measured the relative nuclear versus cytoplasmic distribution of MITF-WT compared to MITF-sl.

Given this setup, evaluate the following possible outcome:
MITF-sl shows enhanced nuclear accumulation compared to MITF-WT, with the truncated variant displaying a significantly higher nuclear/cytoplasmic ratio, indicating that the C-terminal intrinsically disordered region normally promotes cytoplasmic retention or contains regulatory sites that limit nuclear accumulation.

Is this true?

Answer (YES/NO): YES